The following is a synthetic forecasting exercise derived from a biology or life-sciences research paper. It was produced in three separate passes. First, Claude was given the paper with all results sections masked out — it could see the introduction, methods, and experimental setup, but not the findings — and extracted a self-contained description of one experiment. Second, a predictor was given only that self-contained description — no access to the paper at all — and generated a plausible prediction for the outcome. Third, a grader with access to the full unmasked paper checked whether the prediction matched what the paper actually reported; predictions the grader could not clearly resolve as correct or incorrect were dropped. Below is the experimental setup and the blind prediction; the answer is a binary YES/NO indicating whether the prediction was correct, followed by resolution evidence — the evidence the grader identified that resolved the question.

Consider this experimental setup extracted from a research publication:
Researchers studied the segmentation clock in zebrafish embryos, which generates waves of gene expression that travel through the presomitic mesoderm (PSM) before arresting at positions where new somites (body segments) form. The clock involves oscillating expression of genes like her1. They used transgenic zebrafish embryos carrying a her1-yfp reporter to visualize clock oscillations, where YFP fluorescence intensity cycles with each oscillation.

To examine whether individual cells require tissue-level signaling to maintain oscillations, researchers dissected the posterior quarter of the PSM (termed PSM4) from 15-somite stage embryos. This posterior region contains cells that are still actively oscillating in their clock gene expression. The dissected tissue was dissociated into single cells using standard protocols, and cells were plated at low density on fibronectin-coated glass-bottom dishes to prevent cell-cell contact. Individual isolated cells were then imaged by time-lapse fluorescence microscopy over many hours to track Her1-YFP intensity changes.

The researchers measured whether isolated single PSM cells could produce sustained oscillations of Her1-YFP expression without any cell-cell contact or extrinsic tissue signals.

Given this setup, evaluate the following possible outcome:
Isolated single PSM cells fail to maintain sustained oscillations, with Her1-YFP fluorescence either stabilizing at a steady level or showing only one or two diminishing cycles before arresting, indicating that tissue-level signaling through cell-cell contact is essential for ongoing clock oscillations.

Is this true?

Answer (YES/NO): NO